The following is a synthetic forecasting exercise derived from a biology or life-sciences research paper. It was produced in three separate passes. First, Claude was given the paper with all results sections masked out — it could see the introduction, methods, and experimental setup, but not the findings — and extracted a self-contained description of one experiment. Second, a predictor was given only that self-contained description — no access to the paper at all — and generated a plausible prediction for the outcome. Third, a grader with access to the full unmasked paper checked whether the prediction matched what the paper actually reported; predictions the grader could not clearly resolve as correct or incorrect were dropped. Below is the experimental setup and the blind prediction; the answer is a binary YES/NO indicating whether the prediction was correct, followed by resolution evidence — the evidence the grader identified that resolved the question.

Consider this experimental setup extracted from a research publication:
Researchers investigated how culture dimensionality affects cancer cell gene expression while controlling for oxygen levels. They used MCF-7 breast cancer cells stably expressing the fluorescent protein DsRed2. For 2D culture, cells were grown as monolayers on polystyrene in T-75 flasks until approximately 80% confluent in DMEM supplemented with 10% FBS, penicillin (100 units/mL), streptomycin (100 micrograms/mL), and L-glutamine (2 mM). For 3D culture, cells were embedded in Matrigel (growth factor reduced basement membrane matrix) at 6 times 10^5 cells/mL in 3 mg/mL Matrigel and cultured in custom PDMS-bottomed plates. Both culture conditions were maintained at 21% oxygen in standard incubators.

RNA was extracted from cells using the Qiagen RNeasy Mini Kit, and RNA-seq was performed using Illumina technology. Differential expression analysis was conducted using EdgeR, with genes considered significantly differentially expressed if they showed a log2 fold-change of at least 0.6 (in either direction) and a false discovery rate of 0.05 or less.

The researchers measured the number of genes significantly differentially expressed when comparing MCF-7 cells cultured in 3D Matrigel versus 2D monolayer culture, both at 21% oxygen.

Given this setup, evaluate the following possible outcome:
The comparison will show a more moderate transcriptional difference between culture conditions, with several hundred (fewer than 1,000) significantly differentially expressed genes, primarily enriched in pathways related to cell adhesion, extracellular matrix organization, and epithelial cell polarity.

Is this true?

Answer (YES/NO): NO